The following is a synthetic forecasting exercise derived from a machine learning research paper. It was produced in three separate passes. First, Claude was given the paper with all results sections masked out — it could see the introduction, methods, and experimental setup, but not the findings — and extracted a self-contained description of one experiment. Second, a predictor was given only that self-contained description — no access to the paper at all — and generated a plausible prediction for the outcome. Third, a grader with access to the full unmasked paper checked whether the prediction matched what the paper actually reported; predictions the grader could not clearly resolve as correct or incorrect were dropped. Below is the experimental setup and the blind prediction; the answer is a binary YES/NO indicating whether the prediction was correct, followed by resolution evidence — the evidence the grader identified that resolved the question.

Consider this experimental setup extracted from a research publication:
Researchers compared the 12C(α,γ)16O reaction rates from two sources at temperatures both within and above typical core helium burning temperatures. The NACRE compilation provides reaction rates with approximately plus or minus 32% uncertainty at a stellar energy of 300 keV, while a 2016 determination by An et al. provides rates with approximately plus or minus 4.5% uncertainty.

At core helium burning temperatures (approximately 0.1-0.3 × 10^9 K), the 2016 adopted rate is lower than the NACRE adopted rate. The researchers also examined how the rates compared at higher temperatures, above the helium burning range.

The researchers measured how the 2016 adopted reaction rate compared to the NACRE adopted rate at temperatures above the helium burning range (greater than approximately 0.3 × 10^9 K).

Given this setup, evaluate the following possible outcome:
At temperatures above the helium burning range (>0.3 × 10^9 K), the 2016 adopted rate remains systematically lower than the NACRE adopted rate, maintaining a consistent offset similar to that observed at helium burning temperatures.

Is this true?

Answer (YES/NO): NO